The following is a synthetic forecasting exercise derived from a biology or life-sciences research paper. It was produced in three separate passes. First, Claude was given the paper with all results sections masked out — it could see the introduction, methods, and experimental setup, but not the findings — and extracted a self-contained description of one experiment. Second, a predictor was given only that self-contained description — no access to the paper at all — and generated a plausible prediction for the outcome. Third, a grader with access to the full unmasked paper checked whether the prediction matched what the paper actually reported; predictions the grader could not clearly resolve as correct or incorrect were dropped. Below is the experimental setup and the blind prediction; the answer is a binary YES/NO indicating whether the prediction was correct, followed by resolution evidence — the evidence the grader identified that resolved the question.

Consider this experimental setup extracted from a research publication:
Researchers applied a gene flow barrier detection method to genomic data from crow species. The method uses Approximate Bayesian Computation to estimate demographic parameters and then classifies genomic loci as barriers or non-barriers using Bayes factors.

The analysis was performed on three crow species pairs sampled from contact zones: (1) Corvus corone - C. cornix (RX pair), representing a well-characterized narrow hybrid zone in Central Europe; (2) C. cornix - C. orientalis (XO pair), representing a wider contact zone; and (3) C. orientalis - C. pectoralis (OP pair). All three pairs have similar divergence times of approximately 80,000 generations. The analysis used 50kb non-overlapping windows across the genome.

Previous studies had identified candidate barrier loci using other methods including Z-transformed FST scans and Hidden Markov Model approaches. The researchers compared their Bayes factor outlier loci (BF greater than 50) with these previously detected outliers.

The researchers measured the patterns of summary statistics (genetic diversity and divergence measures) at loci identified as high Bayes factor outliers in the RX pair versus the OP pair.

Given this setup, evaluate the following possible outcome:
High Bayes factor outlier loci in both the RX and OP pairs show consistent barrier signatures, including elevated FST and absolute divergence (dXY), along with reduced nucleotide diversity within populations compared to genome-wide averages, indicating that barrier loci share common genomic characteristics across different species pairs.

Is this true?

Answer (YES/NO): NO